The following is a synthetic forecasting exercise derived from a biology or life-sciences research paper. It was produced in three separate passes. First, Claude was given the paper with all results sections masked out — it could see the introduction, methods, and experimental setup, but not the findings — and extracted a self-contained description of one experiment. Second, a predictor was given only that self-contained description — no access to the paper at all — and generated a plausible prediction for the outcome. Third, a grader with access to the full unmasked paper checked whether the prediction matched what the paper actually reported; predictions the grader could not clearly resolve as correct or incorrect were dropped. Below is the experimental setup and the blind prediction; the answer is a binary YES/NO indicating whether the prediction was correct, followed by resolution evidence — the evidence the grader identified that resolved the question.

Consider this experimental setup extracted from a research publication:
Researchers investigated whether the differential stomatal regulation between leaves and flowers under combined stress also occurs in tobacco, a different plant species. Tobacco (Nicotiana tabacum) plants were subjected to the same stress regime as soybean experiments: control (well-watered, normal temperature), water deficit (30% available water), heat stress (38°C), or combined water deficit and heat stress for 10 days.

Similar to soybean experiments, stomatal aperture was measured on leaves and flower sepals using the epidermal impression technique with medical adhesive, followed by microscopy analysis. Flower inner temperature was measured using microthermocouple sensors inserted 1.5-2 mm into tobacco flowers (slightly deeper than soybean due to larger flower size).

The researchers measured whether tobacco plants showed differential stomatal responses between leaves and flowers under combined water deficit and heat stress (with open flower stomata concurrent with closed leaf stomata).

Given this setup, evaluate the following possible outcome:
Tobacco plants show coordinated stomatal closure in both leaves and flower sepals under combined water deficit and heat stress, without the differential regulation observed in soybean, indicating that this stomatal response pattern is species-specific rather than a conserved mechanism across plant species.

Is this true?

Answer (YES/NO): NO